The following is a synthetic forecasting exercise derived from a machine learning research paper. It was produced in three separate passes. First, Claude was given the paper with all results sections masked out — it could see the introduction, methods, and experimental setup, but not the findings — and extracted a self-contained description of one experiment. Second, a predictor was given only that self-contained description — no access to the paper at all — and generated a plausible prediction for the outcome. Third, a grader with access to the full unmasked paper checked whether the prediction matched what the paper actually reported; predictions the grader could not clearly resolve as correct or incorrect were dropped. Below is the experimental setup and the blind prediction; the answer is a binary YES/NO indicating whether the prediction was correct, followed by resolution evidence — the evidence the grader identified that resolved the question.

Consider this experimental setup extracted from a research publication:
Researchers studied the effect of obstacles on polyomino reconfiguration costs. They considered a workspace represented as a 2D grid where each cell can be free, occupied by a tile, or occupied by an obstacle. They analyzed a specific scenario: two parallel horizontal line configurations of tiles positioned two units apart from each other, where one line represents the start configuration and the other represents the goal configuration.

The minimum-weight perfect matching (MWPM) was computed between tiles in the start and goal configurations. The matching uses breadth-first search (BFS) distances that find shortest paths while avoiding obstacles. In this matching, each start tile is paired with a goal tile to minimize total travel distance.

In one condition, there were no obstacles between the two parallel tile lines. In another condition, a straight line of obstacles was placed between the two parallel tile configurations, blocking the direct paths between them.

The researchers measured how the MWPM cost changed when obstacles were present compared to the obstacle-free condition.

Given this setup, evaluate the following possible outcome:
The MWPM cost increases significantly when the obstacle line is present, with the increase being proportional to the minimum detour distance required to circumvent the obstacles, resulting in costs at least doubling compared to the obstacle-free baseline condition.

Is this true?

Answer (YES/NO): NO